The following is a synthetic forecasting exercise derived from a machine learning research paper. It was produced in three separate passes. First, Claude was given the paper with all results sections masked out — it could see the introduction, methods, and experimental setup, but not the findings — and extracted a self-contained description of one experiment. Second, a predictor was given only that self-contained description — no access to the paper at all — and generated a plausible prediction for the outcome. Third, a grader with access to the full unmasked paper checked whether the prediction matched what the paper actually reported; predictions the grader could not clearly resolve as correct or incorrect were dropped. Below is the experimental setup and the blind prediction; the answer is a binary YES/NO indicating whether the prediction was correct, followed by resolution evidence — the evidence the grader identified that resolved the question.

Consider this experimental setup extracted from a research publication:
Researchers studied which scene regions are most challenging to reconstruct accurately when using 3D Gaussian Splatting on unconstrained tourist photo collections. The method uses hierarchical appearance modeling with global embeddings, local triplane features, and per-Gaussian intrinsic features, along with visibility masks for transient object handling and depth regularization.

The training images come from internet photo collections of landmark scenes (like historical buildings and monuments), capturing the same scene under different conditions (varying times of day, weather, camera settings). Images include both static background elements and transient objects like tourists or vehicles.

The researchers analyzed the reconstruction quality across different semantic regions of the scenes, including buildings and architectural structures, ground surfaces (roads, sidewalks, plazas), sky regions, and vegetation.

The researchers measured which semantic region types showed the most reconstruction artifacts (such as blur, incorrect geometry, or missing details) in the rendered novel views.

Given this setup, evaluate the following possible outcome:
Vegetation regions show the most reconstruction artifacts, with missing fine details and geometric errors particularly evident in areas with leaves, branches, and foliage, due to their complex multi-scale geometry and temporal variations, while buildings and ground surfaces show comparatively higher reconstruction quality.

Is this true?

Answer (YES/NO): NO